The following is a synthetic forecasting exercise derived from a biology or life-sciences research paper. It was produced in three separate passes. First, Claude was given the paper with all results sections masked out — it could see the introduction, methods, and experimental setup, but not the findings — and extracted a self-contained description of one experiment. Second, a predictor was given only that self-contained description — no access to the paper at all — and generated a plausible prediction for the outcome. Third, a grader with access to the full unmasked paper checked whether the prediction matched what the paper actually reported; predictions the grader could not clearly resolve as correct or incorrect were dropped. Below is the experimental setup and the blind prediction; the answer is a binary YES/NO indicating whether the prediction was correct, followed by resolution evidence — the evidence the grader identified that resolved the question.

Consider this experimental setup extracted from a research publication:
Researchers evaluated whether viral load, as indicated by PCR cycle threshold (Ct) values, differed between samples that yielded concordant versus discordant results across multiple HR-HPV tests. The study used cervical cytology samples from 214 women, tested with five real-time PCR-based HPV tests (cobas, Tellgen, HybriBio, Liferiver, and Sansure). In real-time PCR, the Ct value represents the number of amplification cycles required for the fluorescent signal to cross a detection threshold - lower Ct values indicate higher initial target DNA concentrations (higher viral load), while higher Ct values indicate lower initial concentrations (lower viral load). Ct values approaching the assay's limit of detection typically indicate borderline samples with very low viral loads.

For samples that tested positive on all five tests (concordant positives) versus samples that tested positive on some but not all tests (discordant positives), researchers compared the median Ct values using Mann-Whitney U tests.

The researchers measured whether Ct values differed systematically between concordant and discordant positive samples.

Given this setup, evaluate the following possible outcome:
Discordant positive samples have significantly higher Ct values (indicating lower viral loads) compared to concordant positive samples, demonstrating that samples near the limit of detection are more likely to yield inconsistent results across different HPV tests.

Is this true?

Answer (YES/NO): YES